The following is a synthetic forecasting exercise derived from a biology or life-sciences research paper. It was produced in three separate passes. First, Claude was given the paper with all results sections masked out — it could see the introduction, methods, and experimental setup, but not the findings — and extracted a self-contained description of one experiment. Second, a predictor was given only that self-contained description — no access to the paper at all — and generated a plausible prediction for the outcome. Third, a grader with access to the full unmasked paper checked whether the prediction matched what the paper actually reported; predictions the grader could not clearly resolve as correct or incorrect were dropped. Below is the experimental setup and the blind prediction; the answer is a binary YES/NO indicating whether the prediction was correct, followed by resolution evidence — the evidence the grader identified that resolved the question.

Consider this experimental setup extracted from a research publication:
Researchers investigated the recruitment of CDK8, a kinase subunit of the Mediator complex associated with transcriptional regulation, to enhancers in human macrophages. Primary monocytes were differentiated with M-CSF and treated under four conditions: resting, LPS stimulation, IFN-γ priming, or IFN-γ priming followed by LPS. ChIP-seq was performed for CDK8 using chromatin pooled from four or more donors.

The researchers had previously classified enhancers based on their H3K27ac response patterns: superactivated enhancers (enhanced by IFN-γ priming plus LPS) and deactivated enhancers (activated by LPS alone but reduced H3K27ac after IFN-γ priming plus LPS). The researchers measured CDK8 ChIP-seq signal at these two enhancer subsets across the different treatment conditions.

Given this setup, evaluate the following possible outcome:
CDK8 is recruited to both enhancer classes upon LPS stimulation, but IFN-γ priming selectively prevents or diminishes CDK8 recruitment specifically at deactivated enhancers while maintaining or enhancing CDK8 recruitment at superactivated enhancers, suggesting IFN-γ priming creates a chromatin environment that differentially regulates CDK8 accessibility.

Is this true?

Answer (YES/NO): YES